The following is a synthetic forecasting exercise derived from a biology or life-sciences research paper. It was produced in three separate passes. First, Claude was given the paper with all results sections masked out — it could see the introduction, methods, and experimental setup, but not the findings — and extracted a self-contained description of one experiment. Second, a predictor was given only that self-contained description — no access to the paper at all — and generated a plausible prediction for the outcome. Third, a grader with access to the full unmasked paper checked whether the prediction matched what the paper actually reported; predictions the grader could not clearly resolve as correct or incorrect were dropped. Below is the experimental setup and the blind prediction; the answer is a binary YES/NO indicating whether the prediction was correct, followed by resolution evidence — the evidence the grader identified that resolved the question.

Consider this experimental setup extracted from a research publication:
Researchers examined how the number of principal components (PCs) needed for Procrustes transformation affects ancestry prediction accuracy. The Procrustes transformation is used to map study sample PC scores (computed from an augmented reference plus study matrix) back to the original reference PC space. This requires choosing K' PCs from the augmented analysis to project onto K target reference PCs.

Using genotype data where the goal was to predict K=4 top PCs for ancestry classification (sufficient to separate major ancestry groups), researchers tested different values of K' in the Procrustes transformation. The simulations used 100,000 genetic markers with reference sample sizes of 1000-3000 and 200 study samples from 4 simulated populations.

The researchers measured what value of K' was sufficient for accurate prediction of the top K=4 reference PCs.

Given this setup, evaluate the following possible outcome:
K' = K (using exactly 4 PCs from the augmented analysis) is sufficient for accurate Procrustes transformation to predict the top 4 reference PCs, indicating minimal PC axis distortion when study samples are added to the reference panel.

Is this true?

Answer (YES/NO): NO